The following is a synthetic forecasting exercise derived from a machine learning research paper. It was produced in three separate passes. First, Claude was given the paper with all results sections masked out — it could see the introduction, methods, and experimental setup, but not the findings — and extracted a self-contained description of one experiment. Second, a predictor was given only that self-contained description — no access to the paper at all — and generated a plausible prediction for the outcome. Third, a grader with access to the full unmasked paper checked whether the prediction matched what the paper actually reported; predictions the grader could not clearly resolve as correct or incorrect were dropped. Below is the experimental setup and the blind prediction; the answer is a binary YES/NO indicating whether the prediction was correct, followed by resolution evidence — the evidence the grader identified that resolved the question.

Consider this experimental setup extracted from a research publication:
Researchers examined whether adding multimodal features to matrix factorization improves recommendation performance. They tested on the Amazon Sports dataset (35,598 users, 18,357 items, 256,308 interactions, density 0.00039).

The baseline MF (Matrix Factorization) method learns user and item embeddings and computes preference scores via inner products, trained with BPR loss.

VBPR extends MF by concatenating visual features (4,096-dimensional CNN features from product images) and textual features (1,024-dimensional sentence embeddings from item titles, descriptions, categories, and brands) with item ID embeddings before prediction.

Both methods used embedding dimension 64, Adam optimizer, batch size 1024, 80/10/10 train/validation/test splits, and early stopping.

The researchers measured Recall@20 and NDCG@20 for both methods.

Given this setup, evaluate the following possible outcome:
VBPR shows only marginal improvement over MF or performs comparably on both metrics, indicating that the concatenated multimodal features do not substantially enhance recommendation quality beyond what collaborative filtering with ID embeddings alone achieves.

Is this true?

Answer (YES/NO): NO